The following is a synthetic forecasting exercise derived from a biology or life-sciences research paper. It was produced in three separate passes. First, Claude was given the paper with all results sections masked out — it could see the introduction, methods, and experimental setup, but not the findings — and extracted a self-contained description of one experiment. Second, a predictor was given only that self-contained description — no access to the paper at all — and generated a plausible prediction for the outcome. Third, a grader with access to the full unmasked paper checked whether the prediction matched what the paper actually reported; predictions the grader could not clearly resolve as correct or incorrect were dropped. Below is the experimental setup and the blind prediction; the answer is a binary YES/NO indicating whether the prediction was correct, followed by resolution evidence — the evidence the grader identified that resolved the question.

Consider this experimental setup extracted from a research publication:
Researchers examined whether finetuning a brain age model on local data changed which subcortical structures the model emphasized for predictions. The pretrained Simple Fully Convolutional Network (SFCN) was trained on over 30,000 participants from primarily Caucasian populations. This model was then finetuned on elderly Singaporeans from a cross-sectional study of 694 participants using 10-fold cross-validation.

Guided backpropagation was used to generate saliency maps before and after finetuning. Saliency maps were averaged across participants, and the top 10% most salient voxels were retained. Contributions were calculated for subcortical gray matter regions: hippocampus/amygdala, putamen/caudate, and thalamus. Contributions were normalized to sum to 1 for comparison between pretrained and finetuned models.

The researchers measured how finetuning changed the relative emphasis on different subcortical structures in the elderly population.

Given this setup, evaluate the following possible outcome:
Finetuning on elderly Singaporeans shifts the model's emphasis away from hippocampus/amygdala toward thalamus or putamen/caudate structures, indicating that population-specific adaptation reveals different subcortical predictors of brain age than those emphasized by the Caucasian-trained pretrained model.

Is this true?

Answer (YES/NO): NO